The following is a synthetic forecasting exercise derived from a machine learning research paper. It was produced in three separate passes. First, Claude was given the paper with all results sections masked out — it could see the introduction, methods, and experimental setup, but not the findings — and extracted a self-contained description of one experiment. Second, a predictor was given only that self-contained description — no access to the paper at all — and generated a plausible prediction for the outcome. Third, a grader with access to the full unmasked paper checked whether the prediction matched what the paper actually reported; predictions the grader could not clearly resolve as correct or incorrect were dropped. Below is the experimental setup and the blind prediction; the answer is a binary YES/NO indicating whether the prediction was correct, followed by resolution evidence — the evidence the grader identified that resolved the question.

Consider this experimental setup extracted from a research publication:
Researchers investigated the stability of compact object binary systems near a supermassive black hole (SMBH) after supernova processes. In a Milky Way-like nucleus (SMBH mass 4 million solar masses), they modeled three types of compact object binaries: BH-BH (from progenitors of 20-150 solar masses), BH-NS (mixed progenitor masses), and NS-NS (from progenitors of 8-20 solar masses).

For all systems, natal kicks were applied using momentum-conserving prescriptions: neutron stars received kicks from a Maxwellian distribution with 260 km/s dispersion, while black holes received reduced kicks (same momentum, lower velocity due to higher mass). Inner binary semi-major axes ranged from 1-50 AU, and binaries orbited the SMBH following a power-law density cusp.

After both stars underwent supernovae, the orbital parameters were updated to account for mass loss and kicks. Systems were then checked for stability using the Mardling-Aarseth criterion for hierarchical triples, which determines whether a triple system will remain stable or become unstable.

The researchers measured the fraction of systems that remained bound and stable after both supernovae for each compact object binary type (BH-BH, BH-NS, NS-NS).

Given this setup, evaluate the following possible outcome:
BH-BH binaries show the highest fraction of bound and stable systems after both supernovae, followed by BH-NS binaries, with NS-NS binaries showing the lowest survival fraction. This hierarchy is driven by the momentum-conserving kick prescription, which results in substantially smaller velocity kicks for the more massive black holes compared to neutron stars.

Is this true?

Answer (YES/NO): YES